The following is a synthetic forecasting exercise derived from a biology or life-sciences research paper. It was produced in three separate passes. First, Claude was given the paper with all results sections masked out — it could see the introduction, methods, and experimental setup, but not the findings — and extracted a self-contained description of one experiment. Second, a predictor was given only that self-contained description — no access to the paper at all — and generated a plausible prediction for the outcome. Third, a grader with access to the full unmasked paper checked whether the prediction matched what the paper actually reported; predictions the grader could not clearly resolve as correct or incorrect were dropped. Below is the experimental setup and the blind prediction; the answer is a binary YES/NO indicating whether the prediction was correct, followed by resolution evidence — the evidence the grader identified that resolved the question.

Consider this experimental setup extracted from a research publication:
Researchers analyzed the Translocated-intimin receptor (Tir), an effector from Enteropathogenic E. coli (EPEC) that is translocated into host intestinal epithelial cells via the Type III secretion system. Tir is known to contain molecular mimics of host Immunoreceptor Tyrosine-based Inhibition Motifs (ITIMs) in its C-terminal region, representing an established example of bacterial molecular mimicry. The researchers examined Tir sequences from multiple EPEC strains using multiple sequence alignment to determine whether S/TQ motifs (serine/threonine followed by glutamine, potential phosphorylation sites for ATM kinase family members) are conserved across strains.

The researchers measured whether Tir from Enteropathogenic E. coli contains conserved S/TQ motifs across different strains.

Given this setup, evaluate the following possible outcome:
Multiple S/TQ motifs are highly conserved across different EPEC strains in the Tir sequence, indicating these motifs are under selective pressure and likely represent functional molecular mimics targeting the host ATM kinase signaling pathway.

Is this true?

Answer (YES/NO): NO